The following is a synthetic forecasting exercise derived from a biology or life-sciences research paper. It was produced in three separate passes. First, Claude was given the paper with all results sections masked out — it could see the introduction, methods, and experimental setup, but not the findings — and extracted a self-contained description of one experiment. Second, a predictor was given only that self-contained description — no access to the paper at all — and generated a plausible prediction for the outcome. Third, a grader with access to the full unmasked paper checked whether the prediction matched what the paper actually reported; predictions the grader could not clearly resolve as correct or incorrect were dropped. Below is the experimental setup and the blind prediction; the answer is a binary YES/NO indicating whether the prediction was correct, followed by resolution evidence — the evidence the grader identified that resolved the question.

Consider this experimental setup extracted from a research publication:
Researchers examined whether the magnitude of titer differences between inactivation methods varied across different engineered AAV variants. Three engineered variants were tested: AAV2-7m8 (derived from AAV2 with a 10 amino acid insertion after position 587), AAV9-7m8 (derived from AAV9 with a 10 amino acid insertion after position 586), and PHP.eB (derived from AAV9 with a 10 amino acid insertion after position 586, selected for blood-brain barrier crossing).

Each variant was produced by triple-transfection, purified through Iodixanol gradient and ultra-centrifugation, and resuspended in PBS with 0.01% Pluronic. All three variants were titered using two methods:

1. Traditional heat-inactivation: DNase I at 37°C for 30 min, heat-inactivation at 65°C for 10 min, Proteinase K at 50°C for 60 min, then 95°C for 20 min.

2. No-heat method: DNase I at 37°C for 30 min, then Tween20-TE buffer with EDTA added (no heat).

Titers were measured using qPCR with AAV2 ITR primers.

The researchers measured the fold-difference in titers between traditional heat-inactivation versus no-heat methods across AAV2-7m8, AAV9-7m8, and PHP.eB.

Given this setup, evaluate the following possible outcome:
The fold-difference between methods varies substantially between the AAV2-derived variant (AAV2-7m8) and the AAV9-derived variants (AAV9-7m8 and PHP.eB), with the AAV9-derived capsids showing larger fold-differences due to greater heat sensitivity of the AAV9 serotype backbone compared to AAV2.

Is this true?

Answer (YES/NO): NO